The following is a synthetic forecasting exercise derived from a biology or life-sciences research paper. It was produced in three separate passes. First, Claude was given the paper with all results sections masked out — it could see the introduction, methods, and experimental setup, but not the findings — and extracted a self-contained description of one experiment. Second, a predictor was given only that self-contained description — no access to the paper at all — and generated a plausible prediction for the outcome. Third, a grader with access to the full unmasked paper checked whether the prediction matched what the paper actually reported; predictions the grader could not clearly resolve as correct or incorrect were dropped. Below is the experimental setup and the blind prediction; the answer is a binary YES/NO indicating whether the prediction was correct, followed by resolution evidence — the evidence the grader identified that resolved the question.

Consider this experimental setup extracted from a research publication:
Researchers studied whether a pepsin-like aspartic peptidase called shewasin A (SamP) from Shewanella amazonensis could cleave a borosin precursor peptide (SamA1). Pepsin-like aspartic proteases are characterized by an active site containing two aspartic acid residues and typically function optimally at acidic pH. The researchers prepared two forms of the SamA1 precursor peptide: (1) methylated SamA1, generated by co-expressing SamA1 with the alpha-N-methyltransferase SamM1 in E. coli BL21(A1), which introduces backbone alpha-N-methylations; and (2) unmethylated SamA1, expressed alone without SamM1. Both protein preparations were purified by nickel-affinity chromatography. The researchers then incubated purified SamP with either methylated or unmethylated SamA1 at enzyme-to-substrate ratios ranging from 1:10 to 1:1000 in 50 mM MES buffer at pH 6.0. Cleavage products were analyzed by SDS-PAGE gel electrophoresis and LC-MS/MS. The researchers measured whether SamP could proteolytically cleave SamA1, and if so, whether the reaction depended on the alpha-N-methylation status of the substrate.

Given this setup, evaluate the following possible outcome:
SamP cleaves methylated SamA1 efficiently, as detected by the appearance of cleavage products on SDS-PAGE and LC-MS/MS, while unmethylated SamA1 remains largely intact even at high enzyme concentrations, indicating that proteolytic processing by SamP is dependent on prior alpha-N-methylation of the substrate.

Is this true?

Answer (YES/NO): YES